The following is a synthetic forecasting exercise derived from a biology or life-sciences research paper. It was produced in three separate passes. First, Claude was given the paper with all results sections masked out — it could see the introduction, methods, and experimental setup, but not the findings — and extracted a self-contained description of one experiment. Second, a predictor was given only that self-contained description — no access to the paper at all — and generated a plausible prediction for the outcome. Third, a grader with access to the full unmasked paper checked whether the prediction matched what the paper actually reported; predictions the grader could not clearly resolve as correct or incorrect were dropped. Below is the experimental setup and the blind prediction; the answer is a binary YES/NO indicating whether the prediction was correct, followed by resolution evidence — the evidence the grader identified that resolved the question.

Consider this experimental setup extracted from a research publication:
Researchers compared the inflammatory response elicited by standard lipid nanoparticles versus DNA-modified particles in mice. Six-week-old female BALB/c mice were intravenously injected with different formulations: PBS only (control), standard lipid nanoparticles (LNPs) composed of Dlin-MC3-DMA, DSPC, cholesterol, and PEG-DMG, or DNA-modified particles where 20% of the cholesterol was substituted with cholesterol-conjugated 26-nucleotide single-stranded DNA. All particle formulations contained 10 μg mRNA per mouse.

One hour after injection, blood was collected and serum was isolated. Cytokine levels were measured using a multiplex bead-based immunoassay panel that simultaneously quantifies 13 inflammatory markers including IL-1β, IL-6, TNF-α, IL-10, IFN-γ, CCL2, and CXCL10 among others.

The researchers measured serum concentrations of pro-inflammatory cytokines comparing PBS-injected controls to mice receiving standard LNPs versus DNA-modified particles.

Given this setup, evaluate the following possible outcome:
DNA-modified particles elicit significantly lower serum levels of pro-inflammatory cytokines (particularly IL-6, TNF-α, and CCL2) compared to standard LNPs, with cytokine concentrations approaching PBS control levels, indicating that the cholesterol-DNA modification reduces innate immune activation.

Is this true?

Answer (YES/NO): NO